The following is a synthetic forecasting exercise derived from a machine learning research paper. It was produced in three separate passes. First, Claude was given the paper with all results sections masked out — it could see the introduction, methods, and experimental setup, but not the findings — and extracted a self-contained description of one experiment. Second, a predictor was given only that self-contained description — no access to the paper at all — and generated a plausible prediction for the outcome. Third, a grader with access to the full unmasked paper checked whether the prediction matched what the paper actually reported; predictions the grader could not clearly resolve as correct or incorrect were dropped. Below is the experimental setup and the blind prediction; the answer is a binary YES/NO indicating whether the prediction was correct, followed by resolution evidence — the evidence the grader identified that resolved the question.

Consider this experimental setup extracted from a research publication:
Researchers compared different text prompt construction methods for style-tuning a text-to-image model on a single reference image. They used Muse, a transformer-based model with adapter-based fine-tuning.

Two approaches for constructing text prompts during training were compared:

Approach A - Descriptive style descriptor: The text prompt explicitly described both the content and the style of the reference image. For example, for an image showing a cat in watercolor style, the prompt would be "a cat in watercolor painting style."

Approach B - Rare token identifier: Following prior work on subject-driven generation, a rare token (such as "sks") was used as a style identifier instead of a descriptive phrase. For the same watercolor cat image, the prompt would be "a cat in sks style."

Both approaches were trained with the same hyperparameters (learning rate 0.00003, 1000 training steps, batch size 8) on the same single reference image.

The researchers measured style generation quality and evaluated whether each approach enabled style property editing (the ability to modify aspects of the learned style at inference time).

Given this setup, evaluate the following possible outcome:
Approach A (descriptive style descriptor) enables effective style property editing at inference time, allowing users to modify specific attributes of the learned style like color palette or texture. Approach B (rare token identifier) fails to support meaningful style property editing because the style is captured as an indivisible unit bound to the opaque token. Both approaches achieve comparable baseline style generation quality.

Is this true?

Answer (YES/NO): YES